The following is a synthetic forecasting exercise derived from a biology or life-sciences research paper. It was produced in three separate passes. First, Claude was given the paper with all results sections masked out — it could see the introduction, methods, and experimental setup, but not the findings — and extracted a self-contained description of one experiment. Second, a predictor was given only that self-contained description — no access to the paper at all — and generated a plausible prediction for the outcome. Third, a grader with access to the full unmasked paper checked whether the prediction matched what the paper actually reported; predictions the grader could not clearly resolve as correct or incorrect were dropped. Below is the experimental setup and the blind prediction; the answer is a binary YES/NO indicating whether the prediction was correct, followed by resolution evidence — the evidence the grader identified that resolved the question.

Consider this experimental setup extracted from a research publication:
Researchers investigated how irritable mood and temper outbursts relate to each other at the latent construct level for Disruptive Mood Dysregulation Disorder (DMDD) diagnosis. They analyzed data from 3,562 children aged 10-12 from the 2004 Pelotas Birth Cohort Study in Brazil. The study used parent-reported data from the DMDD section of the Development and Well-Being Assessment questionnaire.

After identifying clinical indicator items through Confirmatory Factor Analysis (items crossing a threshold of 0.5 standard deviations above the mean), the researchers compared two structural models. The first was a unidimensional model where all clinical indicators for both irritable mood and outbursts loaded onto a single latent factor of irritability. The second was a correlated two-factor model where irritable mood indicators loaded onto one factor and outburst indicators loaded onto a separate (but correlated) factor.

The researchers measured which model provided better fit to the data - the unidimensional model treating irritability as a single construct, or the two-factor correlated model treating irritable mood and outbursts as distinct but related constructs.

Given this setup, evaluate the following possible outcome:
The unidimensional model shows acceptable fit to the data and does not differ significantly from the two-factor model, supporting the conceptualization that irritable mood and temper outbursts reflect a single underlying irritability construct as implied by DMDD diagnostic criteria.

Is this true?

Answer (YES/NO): NO